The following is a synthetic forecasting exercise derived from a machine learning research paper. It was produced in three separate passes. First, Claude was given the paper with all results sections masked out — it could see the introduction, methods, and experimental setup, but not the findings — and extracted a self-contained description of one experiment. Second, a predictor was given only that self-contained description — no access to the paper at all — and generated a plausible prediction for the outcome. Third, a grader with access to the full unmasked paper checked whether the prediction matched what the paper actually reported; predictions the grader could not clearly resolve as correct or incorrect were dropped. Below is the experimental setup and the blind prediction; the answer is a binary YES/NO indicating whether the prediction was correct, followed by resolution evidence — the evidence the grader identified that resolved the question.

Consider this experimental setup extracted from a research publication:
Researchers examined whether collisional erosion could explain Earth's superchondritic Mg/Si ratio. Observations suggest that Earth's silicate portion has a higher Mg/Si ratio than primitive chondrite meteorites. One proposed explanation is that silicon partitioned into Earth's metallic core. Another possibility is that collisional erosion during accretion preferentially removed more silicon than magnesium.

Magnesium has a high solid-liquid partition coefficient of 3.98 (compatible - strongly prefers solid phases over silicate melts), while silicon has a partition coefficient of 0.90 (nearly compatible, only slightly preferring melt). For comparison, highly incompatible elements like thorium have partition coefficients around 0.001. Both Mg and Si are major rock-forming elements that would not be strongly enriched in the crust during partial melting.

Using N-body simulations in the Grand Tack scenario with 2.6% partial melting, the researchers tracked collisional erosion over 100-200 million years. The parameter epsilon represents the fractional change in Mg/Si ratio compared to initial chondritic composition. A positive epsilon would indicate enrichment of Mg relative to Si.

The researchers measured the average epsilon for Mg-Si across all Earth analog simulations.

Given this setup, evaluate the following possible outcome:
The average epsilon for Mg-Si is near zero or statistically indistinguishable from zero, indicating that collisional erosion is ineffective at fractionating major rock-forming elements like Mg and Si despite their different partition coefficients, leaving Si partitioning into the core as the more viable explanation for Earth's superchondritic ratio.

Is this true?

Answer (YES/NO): NO